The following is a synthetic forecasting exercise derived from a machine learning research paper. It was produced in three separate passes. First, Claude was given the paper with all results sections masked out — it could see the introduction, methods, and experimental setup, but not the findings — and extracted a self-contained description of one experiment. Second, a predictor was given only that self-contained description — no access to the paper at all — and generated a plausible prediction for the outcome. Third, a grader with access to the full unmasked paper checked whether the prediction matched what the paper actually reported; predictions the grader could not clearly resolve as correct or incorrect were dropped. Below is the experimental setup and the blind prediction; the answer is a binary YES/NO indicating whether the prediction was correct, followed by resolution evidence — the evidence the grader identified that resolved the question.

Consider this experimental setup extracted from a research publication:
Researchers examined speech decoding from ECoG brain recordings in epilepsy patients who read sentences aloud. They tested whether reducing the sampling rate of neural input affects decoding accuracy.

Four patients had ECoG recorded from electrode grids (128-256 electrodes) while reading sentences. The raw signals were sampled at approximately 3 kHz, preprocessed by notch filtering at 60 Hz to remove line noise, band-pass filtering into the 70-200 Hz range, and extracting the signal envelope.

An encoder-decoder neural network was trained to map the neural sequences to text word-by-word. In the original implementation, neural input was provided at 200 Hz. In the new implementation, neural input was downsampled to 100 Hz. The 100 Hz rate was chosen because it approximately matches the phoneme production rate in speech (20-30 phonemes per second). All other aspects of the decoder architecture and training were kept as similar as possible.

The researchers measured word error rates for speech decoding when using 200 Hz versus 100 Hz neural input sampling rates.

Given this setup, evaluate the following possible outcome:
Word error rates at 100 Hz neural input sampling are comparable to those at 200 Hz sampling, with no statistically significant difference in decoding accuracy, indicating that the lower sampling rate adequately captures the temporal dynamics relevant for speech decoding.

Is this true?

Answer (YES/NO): NO